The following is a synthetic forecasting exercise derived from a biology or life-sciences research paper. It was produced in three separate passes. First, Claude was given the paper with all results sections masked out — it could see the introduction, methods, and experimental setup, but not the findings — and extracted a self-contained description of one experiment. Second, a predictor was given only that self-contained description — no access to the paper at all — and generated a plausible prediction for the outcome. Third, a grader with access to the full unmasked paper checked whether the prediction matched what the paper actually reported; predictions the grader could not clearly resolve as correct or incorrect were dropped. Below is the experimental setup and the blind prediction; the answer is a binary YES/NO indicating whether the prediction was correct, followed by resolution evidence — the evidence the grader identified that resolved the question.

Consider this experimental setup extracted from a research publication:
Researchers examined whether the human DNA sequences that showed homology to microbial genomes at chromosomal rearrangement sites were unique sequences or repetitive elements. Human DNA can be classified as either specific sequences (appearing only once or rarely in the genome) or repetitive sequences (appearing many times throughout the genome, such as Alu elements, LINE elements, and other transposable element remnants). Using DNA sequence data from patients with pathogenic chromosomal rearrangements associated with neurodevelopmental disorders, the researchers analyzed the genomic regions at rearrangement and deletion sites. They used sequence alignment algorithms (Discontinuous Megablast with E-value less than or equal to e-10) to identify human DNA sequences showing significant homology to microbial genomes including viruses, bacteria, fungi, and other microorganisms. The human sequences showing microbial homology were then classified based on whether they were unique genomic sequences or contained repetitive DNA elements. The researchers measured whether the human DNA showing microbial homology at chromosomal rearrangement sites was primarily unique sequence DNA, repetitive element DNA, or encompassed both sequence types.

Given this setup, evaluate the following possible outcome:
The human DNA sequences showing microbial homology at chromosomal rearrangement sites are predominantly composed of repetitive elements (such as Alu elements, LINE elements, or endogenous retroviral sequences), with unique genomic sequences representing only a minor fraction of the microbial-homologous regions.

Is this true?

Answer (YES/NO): NO